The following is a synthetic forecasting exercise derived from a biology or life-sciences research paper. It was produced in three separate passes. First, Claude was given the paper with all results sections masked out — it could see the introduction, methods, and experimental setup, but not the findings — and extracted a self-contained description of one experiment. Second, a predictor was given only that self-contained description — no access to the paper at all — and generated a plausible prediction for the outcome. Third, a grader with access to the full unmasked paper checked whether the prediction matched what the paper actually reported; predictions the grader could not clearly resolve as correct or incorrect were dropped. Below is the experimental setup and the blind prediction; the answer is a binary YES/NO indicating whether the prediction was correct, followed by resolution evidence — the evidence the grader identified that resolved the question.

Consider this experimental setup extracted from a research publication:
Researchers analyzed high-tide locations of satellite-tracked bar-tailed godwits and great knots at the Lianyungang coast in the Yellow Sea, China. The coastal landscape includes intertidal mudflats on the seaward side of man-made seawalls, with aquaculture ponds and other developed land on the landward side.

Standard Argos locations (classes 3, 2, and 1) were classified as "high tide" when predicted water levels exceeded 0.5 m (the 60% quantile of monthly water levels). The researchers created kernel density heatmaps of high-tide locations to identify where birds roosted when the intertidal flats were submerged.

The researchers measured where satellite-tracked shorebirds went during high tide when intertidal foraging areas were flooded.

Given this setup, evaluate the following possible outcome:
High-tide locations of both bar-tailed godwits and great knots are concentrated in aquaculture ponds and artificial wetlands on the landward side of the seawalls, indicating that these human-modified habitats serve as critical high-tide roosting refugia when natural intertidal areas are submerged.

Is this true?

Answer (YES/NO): NO